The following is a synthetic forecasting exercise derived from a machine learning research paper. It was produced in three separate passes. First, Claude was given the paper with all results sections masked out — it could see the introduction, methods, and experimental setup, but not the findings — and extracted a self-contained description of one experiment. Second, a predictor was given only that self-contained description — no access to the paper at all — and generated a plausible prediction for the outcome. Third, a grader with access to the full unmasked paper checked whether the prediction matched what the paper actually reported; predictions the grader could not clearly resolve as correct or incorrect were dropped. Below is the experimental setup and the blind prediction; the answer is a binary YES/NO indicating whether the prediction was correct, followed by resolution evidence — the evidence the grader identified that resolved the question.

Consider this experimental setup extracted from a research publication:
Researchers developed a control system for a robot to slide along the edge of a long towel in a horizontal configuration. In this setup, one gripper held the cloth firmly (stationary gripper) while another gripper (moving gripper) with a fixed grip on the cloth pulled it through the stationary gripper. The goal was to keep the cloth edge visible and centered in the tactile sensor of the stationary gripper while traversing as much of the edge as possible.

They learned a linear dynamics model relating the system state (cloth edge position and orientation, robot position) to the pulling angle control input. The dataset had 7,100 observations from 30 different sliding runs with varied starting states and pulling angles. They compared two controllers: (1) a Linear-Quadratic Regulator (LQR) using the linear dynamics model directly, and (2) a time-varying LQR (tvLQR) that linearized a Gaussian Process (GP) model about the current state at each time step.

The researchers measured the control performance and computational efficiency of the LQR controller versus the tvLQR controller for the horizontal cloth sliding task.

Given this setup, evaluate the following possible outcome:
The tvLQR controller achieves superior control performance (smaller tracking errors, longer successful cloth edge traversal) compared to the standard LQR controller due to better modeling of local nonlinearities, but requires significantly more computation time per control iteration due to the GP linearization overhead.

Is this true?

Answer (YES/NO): NO